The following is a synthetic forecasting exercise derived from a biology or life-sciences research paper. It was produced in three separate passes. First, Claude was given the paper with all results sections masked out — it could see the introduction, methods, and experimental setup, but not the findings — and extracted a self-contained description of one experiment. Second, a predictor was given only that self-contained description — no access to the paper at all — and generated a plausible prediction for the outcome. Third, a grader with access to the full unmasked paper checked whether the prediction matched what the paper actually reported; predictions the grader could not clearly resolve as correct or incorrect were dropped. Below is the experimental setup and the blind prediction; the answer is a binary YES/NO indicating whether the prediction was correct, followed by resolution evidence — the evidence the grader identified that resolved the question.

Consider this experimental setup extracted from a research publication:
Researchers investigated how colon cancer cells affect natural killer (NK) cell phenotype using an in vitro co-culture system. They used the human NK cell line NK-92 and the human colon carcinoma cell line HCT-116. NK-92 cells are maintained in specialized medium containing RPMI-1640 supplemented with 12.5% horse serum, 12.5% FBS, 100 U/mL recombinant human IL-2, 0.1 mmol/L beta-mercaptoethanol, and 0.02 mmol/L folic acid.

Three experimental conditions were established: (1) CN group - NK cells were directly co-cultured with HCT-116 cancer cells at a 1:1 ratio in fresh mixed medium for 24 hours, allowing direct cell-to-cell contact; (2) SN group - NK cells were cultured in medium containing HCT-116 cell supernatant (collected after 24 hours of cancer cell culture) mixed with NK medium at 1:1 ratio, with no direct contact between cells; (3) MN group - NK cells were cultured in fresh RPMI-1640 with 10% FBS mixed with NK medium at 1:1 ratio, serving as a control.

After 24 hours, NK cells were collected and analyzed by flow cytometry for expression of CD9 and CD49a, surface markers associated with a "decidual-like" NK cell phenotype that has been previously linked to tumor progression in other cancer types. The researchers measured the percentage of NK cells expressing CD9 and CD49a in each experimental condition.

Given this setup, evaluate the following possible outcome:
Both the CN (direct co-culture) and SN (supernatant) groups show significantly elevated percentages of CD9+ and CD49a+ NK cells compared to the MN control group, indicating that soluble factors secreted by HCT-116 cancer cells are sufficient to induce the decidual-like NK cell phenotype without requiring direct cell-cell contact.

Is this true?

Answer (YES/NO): NO